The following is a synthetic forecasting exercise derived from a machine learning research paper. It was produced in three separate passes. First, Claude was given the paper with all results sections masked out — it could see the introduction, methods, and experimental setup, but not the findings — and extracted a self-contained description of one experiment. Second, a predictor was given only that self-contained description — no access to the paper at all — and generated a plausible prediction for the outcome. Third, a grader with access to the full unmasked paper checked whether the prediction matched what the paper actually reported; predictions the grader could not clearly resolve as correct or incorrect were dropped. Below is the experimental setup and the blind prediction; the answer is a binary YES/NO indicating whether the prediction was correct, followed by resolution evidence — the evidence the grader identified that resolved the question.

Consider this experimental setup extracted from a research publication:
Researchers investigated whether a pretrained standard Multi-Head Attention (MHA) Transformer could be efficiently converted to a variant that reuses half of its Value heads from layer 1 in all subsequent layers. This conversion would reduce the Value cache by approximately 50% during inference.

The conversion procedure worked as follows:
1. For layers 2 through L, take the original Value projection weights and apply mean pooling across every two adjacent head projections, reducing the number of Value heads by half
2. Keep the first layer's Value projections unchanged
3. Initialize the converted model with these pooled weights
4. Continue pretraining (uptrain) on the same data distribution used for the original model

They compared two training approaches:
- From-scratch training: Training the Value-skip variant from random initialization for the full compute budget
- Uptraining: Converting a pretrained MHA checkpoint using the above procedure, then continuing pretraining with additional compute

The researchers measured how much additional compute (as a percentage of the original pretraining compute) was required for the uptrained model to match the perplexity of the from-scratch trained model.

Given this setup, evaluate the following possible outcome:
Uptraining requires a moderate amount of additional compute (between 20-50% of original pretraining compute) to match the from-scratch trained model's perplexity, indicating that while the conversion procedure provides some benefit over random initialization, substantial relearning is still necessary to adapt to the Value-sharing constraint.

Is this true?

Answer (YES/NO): NO